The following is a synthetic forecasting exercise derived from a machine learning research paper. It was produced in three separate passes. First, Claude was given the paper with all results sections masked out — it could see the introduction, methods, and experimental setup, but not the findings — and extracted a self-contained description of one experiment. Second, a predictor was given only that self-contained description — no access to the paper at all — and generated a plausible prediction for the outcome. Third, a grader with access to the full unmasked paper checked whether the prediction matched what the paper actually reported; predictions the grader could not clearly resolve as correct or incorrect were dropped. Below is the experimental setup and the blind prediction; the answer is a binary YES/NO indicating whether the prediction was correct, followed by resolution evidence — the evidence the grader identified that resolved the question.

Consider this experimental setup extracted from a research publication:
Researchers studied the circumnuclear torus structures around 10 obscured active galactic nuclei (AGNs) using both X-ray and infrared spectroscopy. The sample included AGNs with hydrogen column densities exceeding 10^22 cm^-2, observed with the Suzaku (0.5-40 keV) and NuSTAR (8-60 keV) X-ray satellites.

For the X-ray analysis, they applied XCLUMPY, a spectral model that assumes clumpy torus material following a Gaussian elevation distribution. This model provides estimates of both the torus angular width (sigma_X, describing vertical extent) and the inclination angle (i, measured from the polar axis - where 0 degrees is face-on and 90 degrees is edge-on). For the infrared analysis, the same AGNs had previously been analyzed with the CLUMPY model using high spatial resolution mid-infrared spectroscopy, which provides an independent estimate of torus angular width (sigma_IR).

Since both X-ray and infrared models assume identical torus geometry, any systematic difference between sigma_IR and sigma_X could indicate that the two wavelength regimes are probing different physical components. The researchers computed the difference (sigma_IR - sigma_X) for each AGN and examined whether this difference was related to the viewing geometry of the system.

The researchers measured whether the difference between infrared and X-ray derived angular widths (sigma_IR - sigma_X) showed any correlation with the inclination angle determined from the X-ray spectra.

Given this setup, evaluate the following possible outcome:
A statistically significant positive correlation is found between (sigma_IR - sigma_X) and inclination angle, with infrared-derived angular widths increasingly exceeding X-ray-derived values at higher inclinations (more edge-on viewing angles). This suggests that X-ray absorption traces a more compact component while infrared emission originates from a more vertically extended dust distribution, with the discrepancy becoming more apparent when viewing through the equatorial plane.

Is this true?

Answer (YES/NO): YES